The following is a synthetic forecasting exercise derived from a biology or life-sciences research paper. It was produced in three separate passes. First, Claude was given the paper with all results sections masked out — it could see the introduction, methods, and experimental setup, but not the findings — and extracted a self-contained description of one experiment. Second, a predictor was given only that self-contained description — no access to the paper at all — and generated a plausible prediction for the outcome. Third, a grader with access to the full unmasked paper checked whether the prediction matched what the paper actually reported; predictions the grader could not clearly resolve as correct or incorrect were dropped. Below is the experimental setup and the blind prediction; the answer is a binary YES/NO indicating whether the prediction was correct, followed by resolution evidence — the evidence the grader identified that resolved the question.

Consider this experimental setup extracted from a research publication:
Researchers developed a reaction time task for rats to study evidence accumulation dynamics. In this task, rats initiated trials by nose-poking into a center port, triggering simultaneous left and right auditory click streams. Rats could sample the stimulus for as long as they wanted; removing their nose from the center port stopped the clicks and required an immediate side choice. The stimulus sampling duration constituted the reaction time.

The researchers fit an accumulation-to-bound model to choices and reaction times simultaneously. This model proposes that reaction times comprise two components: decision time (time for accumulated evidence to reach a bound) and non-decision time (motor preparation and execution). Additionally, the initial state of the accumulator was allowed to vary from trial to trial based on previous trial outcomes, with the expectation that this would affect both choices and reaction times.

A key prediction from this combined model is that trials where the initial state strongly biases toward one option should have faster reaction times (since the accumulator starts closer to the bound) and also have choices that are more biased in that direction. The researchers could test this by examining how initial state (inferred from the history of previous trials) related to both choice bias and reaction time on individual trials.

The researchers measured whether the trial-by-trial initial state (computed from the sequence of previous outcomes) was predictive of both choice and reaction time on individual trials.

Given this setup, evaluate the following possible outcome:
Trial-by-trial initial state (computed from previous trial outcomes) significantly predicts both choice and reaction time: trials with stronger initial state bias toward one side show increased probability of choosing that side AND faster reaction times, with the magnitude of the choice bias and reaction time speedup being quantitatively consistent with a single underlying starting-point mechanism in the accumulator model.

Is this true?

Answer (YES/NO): YES